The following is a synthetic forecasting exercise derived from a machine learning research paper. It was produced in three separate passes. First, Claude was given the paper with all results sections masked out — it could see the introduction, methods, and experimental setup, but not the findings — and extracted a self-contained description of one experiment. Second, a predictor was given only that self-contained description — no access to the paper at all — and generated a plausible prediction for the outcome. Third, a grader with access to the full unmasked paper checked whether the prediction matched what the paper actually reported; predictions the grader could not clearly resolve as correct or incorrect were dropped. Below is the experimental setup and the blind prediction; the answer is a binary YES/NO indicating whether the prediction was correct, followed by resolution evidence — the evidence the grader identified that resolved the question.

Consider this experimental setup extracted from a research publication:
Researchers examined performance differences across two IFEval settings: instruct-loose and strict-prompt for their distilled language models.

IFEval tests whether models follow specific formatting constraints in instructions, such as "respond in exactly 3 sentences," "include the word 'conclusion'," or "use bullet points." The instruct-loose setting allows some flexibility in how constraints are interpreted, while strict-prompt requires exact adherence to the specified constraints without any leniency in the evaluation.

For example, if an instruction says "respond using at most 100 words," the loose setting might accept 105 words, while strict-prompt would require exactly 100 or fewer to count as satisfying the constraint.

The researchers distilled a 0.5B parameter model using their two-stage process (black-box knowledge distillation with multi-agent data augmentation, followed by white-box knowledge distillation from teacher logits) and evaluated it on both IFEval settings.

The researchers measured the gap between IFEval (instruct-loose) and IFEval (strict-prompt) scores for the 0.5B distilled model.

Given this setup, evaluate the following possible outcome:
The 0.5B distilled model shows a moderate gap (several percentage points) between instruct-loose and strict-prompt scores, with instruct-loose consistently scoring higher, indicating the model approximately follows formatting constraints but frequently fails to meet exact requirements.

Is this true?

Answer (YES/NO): NO